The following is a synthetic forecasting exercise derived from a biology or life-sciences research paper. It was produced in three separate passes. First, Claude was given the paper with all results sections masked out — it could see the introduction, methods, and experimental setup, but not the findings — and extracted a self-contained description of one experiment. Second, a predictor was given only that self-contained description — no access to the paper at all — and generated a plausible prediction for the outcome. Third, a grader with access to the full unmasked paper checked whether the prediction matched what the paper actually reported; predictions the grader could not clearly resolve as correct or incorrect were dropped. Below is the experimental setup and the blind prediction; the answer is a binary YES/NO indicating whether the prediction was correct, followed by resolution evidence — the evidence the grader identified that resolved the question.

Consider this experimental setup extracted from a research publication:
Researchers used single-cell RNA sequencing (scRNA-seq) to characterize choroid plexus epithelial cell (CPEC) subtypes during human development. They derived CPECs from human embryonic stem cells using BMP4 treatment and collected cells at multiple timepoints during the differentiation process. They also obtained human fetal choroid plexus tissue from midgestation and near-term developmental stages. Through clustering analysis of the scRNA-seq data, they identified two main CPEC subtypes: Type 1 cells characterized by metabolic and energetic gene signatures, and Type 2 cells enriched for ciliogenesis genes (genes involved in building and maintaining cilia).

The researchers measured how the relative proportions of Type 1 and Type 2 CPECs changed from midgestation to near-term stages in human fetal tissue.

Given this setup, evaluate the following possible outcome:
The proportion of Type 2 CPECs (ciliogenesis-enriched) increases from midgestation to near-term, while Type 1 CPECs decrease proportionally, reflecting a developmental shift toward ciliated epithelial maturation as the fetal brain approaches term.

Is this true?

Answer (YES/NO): NO